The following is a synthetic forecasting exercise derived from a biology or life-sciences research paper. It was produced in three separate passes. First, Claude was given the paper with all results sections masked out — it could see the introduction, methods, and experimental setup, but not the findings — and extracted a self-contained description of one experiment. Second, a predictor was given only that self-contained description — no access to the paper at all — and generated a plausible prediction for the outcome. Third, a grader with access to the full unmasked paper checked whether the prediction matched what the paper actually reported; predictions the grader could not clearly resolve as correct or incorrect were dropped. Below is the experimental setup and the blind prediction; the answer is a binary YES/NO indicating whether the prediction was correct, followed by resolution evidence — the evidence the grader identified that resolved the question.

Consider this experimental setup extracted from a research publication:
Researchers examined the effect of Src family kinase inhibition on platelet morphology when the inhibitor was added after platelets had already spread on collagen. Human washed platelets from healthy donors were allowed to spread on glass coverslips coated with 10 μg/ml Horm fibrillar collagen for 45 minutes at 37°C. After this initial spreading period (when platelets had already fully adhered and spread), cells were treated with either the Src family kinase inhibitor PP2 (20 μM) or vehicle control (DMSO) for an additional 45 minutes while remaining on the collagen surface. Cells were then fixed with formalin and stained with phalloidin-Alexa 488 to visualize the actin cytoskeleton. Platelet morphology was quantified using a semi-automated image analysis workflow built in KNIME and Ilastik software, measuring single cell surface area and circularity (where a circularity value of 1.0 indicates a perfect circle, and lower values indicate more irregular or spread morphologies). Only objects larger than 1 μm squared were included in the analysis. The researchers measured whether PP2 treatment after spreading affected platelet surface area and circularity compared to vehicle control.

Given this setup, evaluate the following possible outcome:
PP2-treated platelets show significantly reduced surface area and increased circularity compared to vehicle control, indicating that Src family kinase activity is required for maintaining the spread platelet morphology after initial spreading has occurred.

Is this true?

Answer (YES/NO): NO